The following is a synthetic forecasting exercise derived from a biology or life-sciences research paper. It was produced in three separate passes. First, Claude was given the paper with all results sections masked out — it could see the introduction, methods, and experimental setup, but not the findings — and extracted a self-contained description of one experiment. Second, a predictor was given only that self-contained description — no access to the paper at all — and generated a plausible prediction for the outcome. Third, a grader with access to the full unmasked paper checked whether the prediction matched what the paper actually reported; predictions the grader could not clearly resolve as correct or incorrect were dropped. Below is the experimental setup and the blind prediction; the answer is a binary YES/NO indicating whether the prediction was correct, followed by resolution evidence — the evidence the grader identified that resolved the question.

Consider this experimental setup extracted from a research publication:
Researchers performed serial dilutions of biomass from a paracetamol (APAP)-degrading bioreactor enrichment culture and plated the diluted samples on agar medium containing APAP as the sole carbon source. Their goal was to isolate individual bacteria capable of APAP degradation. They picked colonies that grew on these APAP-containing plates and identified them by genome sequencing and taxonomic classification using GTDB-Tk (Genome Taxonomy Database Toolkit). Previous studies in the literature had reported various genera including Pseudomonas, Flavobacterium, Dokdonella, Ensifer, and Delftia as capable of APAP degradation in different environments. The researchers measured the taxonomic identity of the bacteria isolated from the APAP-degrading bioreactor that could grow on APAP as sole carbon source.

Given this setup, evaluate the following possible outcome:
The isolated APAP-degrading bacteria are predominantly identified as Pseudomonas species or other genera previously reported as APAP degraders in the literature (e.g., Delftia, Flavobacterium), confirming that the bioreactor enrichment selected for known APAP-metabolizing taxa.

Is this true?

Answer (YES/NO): YES